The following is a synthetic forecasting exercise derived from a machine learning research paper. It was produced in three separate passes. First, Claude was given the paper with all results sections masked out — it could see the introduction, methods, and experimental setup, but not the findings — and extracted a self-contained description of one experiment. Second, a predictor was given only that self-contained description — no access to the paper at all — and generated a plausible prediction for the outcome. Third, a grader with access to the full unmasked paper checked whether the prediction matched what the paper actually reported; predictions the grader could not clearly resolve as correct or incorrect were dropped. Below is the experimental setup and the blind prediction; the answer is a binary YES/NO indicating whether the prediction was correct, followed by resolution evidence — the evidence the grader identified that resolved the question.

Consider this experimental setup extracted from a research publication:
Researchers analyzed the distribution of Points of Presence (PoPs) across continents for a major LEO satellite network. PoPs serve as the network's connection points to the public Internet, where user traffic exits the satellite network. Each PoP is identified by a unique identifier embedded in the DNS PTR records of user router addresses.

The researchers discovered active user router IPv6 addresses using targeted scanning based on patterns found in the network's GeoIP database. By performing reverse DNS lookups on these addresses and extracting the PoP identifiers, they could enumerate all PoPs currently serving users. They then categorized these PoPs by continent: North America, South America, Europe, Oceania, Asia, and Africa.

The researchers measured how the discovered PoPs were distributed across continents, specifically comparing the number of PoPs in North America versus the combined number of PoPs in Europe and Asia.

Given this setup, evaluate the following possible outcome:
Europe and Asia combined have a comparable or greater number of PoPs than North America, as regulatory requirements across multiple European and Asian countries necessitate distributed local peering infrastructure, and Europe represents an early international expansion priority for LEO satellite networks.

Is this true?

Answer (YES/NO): NO